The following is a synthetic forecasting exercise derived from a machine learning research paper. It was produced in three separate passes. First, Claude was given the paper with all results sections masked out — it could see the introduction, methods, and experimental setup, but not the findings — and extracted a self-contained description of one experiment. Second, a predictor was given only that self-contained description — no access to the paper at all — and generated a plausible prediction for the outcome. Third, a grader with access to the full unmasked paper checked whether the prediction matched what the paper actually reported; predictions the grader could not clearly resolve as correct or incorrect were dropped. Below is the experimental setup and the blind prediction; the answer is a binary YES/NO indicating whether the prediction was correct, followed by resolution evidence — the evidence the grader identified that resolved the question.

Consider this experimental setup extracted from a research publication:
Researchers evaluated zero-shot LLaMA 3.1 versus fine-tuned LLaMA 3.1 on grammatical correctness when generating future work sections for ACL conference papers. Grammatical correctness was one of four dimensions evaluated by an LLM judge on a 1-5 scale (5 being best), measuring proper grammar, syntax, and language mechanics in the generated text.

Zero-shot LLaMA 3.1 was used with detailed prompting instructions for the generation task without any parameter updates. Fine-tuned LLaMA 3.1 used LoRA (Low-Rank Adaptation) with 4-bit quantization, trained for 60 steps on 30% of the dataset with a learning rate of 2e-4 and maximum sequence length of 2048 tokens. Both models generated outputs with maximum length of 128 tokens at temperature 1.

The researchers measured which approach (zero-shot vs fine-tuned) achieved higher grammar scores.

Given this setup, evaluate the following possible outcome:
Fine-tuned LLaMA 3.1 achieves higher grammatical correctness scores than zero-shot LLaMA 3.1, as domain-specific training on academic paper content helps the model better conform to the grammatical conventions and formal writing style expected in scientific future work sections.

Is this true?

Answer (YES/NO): YES